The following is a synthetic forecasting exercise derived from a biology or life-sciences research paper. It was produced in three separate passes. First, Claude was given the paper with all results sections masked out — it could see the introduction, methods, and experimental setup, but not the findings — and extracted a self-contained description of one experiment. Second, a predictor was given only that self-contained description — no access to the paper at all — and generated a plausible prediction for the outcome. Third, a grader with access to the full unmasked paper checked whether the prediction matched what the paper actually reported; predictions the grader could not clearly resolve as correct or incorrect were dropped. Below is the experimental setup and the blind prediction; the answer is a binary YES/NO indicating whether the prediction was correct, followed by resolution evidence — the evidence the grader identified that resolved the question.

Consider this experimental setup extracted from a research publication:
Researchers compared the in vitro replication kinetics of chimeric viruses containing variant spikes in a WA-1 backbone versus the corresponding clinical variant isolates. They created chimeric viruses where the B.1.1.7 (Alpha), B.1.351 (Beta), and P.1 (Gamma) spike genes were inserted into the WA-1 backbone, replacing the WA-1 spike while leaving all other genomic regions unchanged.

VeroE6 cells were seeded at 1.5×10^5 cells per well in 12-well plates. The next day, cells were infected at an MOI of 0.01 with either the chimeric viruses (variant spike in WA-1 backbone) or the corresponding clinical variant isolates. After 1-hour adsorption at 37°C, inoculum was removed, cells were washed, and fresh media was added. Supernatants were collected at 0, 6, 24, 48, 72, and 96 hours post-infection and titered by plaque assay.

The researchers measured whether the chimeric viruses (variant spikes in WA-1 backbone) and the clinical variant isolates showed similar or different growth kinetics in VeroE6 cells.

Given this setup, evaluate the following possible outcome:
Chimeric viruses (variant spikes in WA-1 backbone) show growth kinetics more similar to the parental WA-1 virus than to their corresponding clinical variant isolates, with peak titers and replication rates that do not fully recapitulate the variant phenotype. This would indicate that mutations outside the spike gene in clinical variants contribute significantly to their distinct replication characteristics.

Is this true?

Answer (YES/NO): NO